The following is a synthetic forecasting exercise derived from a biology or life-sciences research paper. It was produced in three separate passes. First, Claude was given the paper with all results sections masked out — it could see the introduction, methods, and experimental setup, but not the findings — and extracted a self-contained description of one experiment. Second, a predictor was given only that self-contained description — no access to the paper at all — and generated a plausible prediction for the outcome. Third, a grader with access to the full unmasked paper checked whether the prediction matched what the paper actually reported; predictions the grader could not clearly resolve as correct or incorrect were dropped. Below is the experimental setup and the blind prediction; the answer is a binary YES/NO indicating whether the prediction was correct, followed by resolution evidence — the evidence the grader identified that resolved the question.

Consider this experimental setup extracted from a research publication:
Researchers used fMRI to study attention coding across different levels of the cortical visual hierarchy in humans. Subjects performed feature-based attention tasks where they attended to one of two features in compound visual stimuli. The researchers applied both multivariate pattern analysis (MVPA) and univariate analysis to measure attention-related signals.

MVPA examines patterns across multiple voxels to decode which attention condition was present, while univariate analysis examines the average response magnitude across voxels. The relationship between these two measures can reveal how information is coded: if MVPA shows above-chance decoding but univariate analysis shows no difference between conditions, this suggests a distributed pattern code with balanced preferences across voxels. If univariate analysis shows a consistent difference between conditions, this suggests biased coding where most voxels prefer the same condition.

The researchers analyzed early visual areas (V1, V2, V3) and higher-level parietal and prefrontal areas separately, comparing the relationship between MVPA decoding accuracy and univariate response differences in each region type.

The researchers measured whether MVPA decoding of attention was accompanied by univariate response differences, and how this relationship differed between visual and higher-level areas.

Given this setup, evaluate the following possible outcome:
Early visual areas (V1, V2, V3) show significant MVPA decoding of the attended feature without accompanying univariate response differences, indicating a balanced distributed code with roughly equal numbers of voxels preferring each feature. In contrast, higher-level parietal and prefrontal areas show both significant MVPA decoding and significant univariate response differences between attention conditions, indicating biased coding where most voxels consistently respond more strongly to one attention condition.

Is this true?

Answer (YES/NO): YES